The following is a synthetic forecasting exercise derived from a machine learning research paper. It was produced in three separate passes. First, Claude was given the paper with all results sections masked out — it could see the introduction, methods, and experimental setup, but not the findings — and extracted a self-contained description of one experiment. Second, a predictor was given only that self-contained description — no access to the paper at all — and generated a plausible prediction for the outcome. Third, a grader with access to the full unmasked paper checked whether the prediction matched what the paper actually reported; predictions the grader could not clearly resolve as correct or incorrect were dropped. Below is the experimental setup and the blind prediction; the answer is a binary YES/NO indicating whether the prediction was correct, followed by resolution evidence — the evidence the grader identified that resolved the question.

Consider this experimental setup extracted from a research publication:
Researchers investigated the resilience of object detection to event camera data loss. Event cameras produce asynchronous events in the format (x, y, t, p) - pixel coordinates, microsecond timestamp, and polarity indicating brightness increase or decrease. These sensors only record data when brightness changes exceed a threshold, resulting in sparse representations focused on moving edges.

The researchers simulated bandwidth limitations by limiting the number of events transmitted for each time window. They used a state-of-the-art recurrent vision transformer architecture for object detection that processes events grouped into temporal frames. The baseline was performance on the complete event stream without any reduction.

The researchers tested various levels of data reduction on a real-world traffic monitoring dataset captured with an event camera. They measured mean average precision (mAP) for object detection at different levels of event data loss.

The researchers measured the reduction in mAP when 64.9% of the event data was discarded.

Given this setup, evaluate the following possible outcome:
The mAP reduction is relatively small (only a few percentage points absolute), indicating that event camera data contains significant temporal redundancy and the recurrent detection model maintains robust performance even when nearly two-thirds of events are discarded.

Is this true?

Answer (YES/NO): NO